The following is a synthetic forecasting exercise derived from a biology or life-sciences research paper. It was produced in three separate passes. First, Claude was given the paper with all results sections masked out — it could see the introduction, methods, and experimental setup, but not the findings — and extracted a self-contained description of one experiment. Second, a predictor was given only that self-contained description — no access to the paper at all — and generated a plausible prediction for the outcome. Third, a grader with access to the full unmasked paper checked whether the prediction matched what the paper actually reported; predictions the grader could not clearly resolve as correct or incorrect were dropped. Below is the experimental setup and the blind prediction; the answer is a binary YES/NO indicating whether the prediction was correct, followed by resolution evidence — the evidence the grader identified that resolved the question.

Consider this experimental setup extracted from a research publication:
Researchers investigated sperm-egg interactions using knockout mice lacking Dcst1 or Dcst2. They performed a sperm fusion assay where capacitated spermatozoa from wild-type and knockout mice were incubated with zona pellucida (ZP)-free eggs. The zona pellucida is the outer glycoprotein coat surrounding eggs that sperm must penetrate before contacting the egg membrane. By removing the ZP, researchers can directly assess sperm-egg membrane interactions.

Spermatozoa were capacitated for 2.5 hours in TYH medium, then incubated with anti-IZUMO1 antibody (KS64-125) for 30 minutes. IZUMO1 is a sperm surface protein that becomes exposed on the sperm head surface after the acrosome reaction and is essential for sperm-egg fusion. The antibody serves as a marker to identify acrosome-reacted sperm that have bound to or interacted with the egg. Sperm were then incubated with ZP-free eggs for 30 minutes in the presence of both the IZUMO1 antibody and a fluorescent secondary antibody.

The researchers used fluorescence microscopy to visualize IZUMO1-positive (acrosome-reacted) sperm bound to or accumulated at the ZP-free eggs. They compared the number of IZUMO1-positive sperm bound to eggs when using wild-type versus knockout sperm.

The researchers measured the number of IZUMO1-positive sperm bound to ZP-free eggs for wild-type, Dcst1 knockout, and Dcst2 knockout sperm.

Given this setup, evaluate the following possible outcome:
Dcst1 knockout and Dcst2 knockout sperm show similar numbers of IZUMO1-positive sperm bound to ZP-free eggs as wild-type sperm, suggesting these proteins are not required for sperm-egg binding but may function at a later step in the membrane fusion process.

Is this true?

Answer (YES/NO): YES